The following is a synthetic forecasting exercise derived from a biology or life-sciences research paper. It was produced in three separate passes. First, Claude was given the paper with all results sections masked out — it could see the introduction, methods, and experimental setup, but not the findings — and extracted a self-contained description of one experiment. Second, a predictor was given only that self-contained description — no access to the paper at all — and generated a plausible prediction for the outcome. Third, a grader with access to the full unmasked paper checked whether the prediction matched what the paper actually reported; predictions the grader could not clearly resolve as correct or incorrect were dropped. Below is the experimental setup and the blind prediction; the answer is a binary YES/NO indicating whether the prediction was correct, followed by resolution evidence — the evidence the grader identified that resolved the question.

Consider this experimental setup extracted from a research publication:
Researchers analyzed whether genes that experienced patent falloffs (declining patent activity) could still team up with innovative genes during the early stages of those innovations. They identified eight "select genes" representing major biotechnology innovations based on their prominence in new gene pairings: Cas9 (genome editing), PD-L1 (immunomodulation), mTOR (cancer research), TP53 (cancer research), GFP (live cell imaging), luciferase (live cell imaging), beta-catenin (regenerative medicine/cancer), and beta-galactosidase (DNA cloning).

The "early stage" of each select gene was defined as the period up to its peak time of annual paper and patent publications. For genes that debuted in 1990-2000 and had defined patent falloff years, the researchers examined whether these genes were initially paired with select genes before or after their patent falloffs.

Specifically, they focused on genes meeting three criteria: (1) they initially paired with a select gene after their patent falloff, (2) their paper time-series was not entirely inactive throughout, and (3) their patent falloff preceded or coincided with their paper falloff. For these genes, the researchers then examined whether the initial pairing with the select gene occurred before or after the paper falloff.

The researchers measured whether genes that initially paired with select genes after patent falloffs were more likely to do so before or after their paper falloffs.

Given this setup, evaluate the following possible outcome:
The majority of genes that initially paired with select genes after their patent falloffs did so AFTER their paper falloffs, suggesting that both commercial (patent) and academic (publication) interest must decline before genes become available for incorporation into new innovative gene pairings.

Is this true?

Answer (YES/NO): NO